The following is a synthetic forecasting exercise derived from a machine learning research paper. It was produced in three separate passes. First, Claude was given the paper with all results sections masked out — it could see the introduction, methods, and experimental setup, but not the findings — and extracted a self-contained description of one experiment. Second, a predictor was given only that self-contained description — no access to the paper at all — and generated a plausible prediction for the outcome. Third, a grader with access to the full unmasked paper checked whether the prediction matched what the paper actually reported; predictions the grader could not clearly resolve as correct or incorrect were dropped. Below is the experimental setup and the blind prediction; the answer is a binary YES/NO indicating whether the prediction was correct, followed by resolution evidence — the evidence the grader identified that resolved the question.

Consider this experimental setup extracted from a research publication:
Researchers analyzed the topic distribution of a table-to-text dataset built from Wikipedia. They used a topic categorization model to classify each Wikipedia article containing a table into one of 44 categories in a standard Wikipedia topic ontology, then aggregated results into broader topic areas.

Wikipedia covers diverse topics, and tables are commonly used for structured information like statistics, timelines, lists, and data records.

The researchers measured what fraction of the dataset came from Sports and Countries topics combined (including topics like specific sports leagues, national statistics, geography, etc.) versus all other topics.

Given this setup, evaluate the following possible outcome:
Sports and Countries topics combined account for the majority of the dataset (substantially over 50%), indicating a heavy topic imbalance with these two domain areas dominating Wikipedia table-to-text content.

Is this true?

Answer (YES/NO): NO